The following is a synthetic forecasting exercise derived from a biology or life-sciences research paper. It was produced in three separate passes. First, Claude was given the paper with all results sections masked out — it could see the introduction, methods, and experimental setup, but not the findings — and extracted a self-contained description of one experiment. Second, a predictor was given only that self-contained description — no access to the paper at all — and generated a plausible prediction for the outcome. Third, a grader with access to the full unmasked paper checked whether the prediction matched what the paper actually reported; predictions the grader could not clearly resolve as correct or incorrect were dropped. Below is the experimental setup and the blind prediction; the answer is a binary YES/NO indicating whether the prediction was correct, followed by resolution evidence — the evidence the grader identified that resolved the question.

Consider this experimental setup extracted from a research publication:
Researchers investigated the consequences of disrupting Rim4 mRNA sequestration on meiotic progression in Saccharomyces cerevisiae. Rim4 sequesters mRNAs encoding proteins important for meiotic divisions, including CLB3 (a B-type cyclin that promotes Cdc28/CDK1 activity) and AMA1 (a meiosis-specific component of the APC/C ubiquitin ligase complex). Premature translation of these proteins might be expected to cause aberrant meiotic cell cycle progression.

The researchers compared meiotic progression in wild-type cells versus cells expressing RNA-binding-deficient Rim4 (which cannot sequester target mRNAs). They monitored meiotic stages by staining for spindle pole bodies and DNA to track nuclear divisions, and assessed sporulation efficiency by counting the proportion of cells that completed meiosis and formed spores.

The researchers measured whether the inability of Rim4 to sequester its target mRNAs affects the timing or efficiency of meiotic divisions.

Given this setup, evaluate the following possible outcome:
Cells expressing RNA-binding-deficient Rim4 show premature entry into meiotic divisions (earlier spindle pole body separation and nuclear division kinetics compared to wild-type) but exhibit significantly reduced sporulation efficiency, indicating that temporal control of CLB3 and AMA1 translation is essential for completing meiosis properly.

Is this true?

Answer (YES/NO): NO